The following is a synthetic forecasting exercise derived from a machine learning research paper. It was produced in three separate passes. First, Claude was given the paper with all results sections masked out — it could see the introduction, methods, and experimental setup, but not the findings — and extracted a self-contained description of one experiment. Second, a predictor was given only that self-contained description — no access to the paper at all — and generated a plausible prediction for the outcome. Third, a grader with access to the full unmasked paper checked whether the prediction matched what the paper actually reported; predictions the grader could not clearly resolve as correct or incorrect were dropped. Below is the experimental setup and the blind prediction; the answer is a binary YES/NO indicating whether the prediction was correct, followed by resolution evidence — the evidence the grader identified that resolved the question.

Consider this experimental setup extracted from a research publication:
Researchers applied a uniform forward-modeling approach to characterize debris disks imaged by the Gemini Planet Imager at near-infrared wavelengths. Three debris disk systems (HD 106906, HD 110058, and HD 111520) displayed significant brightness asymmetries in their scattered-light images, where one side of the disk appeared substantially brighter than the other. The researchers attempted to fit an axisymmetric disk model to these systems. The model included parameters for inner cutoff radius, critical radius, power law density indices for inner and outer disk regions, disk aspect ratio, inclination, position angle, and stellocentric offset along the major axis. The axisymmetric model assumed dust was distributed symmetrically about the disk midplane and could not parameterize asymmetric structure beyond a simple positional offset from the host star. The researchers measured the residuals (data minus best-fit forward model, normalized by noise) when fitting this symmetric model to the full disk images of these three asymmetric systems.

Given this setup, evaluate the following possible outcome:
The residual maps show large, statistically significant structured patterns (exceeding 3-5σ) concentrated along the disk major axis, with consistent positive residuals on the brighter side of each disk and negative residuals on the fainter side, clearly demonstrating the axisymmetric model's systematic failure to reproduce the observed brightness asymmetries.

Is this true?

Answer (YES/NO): NO